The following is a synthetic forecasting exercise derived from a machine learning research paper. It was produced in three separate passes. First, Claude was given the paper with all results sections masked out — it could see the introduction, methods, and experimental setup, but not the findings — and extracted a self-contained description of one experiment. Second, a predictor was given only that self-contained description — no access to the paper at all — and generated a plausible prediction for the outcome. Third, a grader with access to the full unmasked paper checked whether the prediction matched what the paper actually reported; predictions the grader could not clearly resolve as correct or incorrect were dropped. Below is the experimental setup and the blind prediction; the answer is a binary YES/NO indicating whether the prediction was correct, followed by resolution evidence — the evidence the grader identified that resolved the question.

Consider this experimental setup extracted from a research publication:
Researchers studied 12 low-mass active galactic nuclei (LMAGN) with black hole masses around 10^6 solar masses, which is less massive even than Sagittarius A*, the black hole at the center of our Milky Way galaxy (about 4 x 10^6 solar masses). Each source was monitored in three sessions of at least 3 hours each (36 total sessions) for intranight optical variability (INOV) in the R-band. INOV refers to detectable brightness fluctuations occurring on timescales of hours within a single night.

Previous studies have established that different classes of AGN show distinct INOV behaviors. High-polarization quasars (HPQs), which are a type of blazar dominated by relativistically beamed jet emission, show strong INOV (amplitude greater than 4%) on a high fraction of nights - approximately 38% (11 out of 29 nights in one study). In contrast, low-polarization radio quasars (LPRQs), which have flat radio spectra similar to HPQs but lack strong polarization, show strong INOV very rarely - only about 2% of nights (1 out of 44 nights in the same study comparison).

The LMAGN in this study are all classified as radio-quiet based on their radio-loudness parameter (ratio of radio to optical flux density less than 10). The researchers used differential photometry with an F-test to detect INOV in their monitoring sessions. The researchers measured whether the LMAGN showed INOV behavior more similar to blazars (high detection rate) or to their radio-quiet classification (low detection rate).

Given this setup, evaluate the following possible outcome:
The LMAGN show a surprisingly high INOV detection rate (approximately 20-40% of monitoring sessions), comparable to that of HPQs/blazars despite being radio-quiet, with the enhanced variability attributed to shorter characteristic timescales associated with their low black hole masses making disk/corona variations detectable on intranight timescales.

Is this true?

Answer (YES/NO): NO